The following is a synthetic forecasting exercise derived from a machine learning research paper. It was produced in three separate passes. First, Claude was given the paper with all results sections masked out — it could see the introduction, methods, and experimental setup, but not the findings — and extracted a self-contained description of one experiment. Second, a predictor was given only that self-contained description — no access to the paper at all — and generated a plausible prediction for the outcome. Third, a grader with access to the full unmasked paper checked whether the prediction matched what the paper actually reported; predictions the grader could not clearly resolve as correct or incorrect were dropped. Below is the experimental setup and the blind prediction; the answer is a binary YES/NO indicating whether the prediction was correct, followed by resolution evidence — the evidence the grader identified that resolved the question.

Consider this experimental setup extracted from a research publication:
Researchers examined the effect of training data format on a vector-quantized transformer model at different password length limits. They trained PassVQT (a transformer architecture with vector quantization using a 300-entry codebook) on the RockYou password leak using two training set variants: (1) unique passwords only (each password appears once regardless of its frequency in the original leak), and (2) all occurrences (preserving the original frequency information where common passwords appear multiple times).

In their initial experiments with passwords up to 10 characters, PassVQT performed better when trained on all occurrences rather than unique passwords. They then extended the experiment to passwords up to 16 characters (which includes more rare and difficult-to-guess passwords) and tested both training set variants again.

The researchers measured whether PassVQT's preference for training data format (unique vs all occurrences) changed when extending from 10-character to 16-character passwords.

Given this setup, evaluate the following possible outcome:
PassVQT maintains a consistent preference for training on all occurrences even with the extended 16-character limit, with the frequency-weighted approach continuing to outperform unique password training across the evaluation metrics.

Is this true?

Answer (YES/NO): NO